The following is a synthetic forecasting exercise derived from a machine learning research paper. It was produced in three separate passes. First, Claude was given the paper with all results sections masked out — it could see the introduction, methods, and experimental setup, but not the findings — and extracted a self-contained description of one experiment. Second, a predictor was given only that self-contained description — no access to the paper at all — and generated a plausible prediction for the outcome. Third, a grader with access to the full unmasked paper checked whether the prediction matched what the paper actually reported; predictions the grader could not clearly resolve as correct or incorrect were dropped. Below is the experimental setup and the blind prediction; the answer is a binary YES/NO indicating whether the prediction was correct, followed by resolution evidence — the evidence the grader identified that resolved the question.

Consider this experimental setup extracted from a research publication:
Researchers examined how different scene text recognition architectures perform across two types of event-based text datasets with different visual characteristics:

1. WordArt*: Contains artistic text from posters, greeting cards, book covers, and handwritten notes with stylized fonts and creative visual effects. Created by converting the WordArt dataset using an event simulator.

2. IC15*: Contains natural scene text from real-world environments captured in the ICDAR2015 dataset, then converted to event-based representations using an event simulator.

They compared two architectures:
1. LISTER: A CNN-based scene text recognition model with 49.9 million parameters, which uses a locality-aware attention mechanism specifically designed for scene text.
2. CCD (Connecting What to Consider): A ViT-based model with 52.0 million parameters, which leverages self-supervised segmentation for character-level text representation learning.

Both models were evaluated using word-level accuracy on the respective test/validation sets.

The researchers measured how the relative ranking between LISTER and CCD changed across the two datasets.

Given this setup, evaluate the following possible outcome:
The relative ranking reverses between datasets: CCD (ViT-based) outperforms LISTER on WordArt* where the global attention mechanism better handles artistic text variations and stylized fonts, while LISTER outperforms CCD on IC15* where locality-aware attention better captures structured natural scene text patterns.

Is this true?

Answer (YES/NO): YES